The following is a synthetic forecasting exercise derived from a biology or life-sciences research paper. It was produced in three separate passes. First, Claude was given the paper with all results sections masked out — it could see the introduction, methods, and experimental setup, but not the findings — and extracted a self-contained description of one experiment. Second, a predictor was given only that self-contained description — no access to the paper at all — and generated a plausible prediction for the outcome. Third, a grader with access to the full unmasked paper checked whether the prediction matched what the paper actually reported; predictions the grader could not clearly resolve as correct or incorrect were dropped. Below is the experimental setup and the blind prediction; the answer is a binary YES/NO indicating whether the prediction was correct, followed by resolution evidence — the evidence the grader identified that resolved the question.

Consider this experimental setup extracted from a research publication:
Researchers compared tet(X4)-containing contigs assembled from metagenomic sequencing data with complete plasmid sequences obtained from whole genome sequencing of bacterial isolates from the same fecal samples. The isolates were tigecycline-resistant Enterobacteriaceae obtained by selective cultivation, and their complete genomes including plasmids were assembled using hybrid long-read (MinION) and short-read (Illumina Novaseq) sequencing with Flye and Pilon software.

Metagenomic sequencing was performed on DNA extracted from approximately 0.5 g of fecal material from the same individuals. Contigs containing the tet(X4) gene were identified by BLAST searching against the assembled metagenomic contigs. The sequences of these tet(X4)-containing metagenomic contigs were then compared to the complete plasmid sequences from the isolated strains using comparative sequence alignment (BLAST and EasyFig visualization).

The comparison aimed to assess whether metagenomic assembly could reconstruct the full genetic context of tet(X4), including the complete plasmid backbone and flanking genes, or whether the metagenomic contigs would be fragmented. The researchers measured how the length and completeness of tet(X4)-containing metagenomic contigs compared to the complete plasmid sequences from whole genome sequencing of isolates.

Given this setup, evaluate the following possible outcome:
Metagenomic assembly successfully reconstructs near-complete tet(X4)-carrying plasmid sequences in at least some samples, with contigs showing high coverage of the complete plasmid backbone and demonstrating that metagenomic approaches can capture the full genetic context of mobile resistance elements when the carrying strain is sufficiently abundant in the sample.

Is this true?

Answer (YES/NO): NO